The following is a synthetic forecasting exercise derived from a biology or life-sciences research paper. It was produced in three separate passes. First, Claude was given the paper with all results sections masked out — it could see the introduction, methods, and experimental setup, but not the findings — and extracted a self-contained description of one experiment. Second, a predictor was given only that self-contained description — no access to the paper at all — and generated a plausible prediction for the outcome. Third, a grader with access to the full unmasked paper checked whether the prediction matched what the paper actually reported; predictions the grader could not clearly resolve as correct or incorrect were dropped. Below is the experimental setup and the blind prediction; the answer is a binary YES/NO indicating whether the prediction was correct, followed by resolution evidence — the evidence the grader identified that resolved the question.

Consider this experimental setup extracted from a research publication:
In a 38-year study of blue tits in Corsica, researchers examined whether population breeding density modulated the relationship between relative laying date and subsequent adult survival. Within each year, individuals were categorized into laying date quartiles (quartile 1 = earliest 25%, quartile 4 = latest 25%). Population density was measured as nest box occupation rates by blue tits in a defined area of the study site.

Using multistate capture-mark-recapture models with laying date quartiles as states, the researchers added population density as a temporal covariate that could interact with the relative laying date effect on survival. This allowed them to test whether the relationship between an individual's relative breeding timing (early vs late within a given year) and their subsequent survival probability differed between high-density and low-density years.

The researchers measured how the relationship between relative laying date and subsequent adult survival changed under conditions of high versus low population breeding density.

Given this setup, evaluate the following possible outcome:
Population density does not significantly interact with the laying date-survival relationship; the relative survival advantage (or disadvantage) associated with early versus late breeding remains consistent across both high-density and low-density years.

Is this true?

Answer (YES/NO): NO